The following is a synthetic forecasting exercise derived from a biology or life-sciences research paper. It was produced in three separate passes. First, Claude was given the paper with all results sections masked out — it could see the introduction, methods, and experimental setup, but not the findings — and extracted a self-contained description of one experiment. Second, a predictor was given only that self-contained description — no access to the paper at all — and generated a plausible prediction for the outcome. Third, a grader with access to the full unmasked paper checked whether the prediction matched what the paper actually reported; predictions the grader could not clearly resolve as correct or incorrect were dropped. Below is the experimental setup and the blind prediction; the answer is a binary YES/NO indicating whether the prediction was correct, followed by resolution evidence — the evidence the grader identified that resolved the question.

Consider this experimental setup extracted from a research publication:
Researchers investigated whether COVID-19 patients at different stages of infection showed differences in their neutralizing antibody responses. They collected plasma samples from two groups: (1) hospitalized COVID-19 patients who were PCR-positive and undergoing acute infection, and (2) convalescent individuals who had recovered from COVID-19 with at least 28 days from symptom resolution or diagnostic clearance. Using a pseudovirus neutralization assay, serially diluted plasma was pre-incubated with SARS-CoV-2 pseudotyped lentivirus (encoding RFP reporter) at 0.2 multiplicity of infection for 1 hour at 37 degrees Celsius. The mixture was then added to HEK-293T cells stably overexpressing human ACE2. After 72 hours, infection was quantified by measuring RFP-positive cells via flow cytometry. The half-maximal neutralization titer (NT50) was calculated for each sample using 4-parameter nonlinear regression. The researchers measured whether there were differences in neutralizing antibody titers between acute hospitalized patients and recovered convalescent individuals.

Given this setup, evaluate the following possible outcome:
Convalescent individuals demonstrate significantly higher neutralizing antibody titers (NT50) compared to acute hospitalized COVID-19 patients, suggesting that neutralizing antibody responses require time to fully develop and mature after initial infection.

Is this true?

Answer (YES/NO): NO